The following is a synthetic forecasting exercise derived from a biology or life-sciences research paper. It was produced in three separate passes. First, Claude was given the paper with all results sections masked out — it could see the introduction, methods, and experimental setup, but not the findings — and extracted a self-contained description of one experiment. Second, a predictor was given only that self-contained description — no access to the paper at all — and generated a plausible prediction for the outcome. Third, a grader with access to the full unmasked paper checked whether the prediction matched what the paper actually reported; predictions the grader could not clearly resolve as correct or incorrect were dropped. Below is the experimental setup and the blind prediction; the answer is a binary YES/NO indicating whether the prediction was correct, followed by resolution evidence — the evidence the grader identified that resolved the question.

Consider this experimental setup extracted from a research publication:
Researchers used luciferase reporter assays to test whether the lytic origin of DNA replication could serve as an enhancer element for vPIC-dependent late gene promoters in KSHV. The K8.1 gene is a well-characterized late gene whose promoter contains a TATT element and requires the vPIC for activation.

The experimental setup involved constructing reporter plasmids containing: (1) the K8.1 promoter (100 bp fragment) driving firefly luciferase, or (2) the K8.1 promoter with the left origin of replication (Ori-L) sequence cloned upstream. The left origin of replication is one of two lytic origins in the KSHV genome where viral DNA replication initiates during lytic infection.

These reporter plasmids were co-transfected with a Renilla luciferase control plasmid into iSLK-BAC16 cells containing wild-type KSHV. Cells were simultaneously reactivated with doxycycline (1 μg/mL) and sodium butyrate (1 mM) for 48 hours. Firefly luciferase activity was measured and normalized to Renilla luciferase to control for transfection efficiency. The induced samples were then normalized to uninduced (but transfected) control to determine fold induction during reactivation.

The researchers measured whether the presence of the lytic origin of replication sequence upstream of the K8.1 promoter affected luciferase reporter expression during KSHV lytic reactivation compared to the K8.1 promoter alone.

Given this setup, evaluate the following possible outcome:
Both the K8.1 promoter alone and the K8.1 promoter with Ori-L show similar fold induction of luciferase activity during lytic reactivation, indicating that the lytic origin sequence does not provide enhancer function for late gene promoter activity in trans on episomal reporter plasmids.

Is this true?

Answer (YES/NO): NO